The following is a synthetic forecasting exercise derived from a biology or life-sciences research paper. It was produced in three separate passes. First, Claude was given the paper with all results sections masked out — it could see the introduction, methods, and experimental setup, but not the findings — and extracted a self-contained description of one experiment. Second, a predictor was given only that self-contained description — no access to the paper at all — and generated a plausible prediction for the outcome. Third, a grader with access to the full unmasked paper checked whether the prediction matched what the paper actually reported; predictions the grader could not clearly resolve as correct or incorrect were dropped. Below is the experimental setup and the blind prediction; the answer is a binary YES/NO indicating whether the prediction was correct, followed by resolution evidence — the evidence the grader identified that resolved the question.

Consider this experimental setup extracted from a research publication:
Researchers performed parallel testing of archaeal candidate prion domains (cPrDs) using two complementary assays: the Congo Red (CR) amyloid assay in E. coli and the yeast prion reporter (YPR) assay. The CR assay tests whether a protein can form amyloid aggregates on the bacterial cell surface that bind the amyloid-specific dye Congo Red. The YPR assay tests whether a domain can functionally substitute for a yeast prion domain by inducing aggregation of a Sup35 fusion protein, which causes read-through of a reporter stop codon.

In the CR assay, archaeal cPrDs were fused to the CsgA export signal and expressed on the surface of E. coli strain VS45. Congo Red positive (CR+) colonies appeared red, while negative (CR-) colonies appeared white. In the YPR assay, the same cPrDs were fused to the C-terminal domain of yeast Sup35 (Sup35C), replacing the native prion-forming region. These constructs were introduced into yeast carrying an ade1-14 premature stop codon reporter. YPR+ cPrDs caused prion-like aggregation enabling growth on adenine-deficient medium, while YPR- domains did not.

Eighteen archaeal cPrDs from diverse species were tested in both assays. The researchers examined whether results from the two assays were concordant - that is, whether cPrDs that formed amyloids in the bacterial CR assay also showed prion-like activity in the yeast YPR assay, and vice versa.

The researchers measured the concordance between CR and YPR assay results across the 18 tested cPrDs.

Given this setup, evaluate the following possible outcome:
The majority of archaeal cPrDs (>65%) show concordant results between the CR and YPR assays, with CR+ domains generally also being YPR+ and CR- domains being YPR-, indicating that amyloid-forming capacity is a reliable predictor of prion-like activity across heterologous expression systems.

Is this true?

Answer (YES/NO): NO